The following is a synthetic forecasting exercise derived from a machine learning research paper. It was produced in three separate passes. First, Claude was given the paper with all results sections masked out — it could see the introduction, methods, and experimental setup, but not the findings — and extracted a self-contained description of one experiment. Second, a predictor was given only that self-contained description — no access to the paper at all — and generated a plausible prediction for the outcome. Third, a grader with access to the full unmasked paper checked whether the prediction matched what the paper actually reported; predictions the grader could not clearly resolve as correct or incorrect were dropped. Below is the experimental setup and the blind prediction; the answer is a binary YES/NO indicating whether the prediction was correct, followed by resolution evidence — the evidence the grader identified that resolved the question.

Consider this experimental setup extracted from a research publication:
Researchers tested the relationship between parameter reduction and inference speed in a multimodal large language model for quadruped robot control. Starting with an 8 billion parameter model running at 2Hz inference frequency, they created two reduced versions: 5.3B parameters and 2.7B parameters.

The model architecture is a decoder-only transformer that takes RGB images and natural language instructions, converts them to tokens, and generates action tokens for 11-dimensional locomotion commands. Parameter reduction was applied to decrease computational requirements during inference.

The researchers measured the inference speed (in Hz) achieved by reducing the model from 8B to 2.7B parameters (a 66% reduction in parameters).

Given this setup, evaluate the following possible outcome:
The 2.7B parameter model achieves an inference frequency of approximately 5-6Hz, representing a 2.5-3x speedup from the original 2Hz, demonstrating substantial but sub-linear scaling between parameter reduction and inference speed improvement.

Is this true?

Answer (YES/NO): YES